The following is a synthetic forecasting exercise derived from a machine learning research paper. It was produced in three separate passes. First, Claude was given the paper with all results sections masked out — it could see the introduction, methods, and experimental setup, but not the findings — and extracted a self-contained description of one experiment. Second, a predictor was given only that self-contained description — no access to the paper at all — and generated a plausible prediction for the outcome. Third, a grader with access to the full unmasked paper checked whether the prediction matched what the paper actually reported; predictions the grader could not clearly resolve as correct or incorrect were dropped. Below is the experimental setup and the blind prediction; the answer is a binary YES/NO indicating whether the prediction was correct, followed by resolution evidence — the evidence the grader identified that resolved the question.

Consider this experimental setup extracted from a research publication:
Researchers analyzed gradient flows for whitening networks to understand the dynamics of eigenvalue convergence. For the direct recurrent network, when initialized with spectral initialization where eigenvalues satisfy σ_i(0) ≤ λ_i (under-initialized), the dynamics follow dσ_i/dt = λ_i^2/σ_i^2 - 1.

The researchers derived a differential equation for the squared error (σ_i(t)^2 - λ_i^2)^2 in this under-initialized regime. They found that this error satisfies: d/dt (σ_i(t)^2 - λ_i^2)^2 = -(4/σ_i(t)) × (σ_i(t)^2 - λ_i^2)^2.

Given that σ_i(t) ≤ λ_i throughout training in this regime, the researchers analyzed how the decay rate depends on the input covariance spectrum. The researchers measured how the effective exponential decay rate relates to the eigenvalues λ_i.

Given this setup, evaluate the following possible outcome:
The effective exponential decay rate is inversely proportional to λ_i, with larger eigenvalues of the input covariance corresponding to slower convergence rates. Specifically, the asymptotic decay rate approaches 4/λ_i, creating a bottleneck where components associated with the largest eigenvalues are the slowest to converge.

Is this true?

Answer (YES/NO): NO